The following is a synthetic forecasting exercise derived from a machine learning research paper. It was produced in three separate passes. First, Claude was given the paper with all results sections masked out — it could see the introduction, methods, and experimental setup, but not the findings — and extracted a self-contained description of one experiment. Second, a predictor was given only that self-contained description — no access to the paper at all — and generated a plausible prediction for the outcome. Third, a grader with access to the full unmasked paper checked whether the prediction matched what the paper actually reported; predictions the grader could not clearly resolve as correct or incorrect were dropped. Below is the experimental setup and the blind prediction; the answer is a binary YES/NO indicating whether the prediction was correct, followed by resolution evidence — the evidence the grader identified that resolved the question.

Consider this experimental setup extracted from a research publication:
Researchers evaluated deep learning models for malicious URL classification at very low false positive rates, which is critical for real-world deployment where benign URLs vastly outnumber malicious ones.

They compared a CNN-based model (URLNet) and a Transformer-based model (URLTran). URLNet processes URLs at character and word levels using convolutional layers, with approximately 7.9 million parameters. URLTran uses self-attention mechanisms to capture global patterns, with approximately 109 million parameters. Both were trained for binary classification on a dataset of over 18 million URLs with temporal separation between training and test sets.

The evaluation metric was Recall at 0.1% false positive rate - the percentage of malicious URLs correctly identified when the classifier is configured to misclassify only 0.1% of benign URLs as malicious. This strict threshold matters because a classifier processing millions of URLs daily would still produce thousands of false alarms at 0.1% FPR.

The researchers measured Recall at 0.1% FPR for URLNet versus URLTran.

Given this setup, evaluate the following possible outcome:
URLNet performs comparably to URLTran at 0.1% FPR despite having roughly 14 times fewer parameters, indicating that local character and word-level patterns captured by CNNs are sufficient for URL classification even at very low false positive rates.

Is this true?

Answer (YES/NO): NO